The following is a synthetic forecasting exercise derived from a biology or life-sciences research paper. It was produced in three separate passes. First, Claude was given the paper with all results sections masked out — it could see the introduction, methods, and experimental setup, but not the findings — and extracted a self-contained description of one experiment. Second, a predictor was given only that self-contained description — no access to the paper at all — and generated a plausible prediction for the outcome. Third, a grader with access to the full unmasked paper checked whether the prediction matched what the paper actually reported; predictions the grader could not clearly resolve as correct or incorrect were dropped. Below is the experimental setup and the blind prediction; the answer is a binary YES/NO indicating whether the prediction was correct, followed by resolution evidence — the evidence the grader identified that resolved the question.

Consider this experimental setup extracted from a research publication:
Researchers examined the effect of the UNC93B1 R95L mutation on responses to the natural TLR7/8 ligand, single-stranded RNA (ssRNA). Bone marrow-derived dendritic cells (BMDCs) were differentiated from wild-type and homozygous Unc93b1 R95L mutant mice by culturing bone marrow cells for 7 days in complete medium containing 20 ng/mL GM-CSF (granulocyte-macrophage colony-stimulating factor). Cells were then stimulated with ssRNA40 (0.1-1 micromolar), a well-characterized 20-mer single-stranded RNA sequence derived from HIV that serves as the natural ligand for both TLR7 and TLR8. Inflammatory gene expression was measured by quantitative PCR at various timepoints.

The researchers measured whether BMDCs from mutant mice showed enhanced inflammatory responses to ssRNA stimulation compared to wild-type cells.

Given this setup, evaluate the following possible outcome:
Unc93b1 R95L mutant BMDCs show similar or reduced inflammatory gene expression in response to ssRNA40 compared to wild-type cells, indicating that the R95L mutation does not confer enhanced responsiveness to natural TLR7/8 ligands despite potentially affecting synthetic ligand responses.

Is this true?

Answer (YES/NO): NO